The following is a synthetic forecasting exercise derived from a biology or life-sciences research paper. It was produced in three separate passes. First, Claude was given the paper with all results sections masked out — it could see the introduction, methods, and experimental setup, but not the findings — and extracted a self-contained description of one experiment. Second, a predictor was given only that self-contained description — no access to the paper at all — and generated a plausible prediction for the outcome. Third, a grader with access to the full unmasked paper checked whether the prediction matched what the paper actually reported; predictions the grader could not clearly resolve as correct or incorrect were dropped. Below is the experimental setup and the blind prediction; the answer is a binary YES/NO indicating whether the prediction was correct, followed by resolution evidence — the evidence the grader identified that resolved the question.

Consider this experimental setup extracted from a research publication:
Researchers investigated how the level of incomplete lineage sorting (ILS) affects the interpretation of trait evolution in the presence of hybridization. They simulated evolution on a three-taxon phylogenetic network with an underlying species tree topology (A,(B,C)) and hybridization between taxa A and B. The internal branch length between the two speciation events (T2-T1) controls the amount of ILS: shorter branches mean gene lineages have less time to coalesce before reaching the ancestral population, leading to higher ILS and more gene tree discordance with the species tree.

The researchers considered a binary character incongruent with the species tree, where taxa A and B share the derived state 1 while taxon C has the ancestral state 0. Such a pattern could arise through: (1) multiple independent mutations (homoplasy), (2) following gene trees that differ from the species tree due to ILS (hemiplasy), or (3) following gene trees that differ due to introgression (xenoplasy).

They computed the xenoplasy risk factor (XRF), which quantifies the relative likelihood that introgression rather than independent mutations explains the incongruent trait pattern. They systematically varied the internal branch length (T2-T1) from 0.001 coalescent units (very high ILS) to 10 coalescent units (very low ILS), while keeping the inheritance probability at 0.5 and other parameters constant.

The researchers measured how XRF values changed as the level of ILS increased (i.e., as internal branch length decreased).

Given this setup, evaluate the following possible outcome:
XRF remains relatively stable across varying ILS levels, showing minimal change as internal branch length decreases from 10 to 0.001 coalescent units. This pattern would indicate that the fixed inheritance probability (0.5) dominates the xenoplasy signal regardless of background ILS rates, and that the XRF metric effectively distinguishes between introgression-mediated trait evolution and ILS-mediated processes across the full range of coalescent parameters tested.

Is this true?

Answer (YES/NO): NO